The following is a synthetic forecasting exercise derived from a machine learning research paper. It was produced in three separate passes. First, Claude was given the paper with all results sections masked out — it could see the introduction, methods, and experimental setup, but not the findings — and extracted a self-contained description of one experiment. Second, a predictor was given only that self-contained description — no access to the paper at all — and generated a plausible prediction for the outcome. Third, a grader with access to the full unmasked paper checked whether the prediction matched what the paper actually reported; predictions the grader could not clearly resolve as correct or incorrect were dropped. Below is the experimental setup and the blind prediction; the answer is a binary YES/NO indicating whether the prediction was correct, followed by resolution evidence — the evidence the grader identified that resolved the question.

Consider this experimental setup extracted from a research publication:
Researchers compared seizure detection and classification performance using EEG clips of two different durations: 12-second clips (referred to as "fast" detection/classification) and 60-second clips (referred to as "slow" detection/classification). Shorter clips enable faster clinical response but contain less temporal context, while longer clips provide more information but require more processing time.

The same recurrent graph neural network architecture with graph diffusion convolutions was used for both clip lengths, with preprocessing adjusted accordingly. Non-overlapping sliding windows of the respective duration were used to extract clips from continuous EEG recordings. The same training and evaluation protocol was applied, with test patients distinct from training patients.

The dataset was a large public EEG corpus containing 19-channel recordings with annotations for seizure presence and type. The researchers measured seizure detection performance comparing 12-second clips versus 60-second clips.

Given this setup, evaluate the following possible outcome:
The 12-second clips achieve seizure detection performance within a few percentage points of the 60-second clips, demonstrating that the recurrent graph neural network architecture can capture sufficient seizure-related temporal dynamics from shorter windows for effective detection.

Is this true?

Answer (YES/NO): YES